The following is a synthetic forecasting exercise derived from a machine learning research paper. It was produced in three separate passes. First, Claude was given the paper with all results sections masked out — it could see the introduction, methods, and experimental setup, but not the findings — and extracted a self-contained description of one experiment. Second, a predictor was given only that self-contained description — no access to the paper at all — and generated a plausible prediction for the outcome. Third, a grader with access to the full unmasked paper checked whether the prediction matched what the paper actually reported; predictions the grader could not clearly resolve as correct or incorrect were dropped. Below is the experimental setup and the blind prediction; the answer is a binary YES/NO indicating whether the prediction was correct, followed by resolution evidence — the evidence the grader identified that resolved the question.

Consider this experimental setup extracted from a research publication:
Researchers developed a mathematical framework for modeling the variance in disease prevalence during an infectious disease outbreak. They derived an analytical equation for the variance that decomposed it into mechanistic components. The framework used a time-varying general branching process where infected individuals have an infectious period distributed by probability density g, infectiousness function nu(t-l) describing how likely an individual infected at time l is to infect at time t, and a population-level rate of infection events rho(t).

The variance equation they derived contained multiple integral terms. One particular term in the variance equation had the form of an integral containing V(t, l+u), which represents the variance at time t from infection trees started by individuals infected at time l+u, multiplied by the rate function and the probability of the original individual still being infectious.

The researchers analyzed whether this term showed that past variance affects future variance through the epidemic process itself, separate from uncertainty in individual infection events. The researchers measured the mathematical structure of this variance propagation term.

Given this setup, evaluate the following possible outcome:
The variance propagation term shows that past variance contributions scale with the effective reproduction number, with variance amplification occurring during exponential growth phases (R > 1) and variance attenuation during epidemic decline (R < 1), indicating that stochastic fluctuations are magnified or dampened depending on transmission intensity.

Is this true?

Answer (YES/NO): NO